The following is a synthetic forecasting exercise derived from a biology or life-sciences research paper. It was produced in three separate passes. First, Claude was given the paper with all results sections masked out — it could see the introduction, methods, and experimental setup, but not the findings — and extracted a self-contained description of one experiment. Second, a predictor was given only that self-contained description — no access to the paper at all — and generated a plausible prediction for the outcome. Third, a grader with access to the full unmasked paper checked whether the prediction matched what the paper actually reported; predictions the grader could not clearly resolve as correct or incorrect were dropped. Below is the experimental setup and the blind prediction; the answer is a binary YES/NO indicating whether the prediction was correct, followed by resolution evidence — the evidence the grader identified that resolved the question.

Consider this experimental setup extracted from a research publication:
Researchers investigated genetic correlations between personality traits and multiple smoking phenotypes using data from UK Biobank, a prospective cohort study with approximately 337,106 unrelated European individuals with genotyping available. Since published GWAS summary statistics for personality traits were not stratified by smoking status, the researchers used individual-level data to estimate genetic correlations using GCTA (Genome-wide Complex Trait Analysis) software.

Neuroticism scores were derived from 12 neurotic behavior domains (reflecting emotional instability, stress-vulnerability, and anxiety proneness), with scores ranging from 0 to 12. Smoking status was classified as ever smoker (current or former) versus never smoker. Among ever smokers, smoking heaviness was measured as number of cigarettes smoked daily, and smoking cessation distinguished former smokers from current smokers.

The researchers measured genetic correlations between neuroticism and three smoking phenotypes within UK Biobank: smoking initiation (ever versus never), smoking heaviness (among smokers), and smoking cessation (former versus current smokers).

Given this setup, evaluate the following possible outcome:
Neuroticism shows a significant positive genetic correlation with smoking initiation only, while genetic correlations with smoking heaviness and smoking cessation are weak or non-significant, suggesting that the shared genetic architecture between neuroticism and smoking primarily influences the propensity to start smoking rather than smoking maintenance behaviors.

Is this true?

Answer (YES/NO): NO